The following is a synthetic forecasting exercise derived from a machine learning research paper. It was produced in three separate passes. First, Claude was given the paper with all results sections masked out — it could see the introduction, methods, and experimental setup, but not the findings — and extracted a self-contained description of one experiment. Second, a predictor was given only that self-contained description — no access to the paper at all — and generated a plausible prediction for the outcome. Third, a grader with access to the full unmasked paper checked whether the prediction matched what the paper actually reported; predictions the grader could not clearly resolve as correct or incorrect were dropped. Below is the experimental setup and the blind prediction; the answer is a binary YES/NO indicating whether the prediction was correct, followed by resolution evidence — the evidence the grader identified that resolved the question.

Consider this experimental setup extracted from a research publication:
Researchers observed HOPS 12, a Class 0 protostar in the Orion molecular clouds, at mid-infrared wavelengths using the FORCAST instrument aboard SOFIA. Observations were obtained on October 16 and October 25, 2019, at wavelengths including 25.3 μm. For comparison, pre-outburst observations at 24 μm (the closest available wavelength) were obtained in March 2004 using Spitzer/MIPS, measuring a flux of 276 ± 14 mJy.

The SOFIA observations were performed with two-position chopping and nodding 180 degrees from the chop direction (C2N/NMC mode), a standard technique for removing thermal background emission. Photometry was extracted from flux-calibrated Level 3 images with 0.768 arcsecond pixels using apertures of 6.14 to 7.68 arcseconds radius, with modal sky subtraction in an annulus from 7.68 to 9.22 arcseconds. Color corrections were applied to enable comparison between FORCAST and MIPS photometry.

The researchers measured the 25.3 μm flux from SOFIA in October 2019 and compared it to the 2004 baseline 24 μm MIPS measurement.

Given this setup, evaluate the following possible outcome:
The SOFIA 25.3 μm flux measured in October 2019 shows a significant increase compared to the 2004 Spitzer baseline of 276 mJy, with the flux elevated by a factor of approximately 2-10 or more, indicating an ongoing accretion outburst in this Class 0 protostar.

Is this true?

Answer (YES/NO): YES